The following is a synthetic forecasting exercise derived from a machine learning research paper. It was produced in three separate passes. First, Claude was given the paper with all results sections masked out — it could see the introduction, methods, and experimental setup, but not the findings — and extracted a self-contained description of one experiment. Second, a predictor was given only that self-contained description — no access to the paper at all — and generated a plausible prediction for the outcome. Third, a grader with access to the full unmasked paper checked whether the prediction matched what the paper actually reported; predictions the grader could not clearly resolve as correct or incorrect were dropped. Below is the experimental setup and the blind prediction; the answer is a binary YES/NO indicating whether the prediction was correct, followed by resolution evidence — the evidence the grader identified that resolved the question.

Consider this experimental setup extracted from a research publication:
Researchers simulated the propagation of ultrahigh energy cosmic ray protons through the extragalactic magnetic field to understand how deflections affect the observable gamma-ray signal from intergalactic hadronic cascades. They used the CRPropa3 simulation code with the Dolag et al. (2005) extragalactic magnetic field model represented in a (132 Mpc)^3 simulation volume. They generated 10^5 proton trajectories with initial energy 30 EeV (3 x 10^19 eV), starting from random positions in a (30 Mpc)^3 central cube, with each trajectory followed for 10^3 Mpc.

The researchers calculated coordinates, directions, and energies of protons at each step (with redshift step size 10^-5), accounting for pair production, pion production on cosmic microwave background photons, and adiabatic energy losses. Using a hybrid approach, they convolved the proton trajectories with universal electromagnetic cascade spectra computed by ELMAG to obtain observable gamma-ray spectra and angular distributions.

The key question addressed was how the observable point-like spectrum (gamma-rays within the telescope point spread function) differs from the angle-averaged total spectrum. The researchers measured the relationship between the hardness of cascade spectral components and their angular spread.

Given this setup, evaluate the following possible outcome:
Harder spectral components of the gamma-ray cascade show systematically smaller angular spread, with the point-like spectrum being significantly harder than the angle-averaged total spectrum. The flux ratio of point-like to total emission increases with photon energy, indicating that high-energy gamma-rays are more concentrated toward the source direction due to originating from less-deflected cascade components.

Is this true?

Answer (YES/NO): NO